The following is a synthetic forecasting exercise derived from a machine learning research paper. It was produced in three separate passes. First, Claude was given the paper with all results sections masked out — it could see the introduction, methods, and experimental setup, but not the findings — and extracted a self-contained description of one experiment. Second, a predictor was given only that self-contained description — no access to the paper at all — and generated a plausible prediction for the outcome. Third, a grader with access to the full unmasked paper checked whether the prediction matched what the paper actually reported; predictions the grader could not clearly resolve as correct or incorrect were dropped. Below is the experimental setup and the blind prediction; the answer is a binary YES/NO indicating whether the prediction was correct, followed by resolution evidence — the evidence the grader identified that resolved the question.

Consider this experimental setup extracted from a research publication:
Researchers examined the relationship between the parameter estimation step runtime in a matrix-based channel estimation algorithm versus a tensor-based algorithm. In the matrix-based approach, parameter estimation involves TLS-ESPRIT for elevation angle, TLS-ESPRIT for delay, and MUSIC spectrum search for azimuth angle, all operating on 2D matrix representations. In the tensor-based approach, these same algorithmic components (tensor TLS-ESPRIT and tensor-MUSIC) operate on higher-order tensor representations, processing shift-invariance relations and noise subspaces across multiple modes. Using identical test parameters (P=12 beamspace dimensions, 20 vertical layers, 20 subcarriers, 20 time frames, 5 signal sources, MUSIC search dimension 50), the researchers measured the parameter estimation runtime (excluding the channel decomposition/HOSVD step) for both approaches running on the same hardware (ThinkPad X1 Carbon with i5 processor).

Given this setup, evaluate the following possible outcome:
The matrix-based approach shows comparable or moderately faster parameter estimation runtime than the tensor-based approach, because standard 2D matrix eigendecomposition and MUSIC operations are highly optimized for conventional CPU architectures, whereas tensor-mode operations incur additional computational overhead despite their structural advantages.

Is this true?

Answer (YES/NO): YES